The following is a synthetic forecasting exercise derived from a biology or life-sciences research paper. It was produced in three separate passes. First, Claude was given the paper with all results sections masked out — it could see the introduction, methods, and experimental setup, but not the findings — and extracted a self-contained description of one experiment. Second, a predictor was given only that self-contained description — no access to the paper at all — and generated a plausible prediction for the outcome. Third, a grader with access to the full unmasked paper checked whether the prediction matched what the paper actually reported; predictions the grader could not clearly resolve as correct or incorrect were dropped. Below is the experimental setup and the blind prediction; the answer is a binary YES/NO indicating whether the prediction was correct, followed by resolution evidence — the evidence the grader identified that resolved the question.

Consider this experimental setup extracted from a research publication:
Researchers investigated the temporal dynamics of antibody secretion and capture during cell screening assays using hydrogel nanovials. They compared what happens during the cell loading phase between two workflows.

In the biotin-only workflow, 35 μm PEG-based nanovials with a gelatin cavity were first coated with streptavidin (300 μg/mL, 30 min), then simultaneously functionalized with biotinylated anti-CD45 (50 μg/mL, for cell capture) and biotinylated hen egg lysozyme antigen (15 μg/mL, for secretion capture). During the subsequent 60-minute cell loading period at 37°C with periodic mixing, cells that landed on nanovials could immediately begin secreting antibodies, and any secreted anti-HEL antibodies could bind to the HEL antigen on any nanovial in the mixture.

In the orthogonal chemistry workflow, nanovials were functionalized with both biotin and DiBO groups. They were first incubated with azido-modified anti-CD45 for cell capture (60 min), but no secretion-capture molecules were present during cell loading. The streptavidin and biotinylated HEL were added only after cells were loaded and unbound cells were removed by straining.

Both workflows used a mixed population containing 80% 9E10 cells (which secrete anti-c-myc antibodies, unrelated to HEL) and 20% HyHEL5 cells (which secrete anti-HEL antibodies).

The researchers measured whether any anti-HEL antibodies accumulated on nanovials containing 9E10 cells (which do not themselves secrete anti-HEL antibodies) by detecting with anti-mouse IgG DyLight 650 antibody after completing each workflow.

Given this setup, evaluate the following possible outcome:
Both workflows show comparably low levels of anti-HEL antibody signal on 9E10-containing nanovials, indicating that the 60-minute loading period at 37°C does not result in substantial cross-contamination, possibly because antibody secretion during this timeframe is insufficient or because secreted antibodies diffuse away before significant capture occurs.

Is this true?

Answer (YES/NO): NO